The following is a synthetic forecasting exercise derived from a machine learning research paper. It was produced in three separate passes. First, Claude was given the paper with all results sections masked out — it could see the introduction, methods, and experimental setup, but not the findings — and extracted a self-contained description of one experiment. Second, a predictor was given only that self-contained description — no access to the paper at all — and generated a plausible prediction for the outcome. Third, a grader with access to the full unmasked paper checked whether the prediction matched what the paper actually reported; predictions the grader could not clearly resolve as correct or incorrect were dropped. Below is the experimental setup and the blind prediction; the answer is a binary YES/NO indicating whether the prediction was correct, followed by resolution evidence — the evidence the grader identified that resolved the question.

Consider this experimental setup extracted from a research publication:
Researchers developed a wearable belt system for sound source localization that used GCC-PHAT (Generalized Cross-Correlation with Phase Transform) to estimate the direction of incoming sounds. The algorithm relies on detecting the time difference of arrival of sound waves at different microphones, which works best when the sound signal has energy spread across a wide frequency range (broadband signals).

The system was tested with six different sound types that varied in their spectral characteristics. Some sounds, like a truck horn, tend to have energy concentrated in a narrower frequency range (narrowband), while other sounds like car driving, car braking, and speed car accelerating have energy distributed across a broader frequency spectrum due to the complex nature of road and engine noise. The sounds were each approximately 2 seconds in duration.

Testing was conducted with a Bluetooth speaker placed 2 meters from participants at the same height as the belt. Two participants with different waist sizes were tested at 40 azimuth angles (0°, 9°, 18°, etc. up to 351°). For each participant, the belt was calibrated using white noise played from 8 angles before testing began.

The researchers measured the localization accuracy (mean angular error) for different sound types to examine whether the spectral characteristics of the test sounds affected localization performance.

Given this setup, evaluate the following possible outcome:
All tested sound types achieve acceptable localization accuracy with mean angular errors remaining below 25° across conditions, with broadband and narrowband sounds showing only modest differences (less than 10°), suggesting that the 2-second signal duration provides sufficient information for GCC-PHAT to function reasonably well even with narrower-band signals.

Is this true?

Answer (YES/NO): YES